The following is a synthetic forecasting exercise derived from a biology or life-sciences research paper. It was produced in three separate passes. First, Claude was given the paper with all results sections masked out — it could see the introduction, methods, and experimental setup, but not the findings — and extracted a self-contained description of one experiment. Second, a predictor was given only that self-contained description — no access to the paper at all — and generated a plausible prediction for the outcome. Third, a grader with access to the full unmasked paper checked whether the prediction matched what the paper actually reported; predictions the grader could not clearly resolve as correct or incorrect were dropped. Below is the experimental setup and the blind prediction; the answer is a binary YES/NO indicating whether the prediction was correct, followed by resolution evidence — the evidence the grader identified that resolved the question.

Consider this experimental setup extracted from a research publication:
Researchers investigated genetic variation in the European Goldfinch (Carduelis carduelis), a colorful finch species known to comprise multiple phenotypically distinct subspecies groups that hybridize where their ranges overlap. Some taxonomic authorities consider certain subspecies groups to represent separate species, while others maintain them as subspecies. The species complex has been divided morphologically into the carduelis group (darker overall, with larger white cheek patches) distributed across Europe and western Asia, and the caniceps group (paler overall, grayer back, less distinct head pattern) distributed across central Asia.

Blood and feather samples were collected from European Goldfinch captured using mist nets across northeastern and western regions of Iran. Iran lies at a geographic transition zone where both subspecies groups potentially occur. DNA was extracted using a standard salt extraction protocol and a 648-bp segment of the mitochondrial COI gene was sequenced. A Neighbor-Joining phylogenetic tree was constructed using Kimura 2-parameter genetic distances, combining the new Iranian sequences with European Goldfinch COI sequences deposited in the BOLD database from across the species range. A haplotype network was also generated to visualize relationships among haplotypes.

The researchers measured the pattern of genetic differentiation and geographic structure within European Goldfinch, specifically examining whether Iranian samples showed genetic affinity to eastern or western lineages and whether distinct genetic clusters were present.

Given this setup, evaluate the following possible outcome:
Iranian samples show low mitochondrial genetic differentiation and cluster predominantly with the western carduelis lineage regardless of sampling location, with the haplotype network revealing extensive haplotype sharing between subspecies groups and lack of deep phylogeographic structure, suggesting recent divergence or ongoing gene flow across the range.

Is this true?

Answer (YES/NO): NO